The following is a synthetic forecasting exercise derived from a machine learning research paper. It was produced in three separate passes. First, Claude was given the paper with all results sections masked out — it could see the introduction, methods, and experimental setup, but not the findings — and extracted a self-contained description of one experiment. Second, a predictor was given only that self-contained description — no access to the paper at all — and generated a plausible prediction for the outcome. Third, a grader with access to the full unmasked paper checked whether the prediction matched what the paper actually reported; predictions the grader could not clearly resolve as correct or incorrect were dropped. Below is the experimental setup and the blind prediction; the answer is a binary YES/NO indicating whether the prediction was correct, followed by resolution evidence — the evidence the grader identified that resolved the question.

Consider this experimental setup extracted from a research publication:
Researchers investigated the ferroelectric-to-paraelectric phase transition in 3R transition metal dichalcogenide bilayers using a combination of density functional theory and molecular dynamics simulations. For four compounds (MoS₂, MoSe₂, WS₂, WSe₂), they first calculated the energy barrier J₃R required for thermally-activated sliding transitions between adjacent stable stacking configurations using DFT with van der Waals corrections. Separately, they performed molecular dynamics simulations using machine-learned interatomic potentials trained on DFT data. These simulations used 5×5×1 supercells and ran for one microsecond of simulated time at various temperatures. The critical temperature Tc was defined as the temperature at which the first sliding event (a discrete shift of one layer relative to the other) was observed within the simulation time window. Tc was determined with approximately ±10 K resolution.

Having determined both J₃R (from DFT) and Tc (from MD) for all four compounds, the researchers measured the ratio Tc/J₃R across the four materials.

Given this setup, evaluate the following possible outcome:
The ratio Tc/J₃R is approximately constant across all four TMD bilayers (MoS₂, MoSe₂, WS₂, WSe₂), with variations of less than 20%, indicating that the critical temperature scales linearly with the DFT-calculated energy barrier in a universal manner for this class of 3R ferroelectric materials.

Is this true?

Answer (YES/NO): NO